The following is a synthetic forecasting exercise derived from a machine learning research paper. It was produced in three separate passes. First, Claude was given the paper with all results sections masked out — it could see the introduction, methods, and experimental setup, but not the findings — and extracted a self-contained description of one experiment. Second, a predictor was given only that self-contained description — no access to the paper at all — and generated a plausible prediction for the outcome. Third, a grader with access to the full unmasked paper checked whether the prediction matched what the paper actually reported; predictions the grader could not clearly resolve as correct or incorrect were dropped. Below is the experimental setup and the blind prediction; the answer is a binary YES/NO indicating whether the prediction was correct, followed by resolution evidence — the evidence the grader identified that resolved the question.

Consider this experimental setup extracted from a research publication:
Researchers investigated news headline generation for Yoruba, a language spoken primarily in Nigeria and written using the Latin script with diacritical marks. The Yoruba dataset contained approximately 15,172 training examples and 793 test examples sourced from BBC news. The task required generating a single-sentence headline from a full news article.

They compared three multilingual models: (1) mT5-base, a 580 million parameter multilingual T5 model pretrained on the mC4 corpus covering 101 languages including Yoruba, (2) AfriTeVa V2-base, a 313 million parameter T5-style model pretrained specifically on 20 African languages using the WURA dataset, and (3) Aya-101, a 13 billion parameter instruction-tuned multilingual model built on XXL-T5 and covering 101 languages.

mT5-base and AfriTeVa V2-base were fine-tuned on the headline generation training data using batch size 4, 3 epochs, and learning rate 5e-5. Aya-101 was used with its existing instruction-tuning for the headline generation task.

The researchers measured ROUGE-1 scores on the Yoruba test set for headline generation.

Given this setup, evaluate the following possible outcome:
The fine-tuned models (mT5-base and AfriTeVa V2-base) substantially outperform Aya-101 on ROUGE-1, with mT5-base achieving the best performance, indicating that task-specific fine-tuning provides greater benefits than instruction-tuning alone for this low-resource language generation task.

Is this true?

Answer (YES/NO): NO